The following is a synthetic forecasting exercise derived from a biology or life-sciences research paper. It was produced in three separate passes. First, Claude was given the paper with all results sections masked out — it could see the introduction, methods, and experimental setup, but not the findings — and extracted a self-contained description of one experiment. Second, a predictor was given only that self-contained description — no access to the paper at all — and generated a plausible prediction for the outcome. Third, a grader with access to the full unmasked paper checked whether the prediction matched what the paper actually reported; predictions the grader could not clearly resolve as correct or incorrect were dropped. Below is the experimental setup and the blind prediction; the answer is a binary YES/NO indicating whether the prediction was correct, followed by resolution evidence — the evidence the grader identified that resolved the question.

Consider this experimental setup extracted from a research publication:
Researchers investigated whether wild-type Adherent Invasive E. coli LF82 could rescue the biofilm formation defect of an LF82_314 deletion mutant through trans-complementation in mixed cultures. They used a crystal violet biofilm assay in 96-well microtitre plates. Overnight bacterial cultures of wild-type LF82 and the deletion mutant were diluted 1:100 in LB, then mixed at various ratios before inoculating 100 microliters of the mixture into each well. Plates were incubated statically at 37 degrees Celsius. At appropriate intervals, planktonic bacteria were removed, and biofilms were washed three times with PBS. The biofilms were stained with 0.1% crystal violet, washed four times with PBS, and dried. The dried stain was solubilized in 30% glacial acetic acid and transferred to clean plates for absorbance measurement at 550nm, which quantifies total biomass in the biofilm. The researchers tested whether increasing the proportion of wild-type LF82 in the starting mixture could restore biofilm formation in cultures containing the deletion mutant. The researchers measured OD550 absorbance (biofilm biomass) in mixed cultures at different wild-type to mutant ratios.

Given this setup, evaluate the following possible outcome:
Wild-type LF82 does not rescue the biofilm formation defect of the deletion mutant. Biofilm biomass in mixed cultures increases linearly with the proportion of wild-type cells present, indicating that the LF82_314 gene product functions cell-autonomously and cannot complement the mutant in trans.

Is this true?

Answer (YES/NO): YES